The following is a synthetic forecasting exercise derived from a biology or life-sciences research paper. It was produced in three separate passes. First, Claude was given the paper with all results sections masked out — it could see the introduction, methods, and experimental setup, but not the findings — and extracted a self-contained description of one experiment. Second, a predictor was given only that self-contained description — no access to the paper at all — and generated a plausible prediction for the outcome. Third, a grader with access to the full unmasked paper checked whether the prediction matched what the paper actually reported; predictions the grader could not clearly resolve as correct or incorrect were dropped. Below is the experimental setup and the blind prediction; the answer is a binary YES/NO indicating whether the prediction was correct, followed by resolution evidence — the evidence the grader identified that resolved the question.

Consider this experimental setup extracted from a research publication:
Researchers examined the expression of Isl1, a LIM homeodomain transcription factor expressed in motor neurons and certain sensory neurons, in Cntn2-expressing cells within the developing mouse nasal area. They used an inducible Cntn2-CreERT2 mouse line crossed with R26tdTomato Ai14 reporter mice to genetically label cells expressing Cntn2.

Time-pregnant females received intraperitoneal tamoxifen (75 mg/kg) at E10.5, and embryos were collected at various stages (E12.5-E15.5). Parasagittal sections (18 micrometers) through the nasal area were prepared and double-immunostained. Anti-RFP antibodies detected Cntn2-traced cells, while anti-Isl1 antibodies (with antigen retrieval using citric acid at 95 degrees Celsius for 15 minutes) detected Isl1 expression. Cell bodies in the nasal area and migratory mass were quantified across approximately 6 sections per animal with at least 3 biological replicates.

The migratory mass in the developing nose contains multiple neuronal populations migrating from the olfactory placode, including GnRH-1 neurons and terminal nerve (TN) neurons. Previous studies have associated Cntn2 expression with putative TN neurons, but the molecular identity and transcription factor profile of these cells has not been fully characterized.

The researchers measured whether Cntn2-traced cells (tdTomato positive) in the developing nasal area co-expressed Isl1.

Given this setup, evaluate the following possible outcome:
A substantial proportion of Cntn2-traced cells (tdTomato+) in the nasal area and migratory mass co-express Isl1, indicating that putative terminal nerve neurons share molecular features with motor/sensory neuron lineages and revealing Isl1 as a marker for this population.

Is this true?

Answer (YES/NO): NO